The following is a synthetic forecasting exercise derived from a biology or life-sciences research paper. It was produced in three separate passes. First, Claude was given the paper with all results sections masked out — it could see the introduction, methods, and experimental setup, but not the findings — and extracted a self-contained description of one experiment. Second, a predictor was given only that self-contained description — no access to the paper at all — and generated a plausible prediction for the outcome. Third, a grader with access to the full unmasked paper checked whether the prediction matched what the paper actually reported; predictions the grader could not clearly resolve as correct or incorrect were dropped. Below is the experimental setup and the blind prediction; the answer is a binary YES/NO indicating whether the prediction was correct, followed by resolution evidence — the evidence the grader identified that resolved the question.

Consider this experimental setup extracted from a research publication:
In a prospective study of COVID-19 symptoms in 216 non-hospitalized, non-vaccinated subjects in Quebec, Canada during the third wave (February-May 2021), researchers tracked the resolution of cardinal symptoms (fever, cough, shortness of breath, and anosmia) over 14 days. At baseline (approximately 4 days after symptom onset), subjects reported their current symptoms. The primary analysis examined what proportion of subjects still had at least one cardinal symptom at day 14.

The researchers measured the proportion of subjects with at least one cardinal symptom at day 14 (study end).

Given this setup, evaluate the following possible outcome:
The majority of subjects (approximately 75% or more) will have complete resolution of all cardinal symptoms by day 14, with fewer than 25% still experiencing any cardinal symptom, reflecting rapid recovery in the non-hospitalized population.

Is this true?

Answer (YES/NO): NO